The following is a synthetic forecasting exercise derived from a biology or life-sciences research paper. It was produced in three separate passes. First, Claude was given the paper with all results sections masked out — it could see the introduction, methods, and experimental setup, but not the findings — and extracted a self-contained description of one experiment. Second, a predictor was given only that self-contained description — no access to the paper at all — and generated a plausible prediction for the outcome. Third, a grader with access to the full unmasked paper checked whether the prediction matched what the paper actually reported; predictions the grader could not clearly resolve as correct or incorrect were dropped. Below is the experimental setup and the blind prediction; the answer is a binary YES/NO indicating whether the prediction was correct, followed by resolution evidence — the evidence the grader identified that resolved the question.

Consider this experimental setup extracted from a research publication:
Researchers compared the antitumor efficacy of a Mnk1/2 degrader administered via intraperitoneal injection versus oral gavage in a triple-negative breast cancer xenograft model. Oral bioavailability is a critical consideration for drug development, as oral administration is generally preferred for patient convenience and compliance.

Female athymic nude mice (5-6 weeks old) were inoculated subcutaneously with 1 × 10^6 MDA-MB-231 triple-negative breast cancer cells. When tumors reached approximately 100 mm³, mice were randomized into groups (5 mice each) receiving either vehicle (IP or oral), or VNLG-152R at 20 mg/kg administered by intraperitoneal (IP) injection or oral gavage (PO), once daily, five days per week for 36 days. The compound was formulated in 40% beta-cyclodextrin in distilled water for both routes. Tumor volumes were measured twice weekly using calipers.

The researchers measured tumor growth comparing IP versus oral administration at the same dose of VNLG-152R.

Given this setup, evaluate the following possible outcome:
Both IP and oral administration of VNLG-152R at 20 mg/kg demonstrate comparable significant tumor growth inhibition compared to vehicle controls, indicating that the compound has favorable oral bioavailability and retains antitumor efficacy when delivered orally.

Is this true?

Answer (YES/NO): YES